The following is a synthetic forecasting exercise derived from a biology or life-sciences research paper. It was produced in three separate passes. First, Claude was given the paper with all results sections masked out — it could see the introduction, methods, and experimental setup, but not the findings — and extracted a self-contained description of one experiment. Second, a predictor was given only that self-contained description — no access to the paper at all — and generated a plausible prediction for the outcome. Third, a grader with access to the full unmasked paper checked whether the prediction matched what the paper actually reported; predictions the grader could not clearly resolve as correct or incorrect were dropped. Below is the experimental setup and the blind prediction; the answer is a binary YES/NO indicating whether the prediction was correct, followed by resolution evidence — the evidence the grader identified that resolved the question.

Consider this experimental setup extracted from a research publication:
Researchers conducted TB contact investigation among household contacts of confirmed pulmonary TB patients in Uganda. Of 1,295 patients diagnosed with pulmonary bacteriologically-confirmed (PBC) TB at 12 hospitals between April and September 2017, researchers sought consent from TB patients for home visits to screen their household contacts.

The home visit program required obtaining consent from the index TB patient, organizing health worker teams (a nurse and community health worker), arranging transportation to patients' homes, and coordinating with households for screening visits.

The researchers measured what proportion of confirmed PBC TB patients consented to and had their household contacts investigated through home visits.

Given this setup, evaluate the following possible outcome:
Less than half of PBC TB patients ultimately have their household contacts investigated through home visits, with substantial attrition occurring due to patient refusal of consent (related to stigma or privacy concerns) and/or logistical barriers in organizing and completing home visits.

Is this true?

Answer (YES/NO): YES